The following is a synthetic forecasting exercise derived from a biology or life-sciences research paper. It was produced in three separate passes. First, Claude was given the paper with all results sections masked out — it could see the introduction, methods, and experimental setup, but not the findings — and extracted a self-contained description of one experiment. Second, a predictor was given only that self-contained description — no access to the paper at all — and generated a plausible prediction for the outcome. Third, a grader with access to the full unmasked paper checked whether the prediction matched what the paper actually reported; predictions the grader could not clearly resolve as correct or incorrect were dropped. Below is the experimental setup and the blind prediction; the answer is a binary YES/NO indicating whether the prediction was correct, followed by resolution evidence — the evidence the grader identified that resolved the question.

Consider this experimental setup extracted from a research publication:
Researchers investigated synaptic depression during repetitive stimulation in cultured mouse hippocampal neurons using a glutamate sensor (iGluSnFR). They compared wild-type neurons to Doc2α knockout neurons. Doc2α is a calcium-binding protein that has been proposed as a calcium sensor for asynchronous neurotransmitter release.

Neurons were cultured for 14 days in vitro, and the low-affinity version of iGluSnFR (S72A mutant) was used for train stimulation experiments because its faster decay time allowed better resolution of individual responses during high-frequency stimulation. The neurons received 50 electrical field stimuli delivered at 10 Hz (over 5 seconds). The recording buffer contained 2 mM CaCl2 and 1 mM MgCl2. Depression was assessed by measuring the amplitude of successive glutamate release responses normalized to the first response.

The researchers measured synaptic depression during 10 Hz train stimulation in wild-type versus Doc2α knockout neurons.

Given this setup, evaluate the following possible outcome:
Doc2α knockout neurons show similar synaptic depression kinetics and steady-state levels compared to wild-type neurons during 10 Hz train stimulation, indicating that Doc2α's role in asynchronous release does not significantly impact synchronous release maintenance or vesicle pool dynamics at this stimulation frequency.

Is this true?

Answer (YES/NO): NO